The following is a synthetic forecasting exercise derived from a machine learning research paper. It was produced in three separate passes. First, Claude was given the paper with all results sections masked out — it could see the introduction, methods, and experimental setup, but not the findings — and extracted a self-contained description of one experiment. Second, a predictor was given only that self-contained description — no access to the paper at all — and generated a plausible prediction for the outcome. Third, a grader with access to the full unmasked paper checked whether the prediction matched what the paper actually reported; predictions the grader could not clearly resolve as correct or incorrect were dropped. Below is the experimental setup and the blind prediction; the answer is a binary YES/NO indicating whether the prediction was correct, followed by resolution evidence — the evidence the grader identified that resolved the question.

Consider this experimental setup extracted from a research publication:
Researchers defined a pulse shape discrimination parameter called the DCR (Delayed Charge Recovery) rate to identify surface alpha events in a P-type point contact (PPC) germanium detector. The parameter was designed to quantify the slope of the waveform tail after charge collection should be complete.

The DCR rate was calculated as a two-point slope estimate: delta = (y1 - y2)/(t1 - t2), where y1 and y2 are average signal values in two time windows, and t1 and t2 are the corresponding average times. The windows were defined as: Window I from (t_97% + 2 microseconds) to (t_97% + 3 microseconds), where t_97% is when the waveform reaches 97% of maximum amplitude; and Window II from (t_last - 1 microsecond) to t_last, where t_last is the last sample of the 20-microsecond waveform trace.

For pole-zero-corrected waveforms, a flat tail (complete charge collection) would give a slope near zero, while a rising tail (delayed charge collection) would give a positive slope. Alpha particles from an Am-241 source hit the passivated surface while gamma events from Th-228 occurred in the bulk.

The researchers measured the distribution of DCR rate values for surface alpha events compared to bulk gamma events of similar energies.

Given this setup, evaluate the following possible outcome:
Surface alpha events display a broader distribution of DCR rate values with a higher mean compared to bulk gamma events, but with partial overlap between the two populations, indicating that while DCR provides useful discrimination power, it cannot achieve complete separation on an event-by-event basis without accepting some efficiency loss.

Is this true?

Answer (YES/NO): YES